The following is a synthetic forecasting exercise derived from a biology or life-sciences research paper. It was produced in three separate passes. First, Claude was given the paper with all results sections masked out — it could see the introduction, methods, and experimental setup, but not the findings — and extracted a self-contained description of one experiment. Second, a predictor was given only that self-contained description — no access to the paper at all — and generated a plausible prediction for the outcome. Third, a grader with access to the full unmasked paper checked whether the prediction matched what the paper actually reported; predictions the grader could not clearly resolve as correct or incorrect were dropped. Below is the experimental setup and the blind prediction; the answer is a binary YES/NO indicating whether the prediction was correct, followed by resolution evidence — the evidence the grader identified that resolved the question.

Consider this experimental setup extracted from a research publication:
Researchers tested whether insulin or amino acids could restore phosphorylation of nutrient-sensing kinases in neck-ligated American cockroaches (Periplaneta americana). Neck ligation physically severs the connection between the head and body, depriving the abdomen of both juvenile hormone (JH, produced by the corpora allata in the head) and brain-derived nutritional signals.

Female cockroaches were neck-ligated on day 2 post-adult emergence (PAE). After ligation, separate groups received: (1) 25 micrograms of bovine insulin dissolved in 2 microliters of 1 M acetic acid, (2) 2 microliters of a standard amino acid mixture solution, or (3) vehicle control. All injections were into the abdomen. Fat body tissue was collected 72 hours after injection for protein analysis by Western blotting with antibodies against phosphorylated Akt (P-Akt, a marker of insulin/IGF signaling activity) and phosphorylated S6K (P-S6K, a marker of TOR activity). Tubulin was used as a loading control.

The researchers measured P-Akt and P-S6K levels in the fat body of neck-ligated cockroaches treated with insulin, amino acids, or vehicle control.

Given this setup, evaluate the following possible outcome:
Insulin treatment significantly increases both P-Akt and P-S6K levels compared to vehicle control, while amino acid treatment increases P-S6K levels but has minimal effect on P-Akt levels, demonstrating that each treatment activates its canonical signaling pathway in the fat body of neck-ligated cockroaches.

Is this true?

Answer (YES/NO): NO